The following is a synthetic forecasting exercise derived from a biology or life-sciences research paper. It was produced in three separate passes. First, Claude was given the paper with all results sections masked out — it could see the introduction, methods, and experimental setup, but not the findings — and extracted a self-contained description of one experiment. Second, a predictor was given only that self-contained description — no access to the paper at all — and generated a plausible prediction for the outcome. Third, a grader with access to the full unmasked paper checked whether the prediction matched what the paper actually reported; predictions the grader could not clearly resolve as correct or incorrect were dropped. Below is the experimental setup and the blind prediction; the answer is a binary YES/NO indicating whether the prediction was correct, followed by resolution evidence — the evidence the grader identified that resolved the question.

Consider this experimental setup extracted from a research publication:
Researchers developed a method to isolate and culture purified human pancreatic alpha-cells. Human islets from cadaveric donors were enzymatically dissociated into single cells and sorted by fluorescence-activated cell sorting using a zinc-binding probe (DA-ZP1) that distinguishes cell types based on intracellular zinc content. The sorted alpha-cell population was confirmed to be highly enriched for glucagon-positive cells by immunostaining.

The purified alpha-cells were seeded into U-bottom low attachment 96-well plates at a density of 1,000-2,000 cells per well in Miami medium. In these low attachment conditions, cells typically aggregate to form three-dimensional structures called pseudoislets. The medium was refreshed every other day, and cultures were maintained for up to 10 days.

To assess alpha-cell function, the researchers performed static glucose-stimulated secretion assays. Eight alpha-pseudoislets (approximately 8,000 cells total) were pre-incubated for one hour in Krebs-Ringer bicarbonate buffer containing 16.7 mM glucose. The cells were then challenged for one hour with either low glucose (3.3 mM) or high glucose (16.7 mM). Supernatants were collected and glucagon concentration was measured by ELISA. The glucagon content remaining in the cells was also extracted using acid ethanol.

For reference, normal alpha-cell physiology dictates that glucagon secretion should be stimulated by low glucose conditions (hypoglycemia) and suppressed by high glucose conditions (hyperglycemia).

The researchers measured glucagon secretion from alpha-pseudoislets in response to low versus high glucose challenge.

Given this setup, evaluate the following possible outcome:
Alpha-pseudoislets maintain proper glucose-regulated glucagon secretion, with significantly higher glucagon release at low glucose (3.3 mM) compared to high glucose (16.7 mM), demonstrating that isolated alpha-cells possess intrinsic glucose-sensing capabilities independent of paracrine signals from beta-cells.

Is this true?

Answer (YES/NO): YES